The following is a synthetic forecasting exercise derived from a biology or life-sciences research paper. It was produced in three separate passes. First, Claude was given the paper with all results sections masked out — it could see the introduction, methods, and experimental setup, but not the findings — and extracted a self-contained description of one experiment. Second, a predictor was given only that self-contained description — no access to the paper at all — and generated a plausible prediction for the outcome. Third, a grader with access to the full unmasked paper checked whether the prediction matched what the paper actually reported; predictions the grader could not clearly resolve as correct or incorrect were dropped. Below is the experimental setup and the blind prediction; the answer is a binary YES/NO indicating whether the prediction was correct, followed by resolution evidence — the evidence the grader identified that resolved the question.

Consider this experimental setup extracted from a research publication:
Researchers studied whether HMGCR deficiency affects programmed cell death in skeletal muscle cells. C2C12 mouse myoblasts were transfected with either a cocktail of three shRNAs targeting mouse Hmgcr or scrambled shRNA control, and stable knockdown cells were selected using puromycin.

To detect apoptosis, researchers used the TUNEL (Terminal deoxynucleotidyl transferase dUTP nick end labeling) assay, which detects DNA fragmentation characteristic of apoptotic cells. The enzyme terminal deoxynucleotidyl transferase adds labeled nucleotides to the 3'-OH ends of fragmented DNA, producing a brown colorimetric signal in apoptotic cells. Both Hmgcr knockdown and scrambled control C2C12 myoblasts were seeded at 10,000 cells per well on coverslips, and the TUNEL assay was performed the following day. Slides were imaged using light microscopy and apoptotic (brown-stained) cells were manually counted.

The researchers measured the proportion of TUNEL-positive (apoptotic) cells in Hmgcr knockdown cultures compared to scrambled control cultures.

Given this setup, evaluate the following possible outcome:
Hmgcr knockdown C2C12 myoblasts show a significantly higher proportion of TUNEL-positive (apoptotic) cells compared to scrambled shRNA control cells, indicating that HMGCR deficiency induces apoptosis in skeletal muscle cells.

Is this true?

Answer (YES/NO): YES